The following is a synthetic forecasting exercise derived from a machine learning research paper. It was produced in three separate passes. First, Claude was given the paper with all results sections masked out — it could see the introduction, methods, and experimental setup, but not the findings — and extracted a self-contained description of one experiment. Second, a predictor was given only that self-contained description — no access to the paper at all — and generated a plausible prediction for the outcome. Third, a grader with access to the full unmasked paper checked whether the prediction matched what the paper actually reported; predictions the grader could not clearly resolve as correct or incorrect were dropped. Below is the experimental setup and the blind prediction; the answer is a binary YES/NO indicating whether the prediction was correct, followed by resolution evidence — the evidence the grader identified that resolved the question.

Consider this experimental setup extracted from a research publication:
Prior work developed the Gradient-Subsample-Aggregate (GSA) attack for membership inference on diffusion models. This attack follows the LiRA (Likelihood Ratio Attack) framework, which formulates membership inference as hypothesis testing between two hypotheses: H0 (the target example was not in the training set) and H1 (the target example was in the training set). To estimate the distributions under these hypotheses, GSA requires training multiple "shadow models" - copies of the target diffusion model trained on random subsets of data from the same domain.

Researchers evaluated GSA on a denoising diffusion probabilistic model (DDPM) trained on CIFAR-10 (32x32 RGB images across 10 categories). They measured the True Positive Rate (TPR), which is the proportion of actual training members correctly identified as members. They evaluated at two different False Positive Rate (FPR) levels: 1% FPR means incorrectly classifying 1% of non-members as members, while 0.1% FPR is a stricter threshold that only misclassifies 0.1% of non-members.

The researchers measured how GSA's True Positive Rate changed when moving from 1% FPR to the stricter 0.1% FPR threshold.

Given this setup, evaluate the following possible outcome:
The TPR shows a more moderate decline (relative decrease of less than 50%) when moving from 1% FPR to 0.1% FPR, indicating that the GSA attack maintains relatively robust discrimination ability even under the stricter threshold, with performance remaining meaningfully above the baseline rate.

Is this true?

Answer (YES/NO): YES